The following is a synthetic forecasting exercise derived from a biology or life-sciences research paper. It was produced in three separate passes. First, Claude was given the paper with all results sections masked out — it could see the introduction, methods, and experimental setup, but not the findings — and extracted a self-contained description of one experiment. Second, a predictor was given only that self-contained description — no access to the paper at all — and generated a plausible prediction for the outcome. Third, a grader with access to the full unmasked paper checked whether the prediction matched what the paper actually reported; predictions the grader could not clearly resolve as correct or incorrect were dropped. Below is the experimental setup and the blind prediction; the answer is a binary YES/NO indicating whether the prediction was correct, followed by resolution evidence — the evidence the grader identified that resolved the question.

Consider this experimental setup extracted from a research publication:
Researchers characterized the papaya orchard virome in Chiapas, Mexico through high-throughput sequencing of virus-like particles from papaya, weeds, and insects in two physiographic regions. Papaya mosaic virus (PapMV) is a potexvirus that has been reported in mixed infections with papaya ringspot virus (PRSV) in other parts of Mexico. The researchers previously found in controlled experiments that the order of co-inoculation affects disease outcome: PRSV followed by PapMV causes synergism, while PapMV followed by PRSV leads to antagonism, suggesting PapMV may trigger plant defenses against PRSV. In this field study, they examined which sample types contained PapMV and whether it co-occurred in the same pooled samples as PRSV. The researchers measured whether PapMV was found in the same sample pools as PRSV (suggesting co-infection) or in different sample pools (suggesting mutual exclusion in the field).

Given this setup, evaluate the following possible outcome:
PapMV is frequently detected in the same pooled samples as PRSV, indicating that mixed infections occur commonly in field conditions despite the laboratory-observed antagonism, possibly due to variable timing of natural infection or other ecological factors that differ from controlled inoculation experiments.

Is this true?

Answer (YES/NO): YES